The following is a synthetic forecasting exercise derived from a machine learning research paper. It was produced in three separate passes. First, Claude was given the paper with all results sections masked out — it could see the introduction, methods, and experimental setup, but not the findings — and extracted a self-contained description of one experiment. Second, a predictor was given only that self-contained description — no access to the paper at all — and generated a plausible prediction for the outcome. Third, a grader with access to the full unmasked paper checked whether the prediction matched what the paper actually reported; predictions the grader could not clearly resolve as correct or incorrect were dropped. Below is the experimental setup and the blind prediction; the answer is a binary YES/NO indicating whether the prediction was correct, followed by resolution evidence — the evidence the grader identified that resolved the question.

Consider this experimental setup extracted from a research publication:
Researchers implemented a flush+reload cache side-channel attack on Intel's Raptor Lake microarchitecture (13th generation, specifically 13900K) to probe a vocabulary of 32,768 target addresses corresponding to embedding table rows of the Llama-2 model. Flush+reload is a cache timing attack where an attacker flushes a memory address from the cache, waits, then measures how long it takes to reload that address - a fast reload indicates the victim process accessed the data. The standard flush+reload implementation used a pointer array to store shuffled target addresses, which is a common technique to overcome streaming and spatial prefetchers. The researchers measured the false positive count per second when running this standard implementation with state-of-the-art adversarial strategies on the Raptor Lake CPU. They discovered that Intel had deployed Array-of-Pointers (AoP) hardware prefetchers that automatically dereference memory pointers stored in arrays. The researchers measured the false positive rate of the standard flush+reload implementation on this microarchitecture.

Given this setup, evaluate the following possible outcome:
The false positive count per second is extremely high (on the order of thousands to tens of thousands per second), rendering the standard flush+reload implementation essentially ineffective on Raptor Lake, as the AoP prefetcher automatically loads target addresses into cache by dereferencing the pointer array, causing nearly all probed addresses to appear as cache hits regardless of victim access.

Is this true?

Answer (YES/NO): NO